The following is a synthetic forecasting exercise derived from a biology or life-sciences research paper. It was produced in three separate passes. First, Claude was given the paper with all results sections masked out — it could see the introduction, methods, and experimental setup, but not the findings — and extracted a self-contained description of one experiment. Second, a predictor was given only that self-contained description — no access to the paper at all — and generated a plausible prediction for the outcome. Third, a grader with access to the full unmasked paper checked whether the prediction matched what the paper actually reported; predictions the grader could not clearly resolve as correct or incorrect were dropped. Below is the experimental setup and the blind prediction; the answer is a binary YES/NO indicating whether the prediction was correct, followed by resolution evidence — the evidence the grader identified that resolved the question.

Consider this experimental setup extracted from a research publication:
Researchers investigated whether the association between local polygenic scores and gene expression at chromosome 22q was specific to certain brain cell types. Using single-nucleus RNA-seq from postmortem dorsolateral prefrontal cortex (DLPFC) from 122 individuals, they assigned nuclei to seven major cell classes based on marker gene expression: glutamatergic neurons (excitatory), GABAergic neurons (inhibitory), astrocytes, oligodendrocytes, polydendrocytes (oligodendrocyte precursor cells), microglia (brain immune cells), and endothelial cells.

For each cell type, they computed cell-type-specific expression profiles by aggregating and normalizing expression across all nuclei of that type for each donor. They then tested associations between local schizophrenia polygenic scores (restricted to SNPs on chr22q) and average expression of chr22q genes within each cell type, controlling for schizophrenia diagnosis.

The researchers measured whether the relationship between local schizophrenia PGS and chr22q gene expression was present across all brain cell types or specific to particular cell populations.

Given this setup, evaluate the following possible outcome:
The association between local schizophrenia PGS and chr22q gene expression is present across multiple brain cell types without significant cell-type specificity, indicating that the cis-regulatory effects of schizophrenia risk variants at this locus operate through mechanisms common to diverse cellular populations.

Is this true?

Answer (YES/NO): NO